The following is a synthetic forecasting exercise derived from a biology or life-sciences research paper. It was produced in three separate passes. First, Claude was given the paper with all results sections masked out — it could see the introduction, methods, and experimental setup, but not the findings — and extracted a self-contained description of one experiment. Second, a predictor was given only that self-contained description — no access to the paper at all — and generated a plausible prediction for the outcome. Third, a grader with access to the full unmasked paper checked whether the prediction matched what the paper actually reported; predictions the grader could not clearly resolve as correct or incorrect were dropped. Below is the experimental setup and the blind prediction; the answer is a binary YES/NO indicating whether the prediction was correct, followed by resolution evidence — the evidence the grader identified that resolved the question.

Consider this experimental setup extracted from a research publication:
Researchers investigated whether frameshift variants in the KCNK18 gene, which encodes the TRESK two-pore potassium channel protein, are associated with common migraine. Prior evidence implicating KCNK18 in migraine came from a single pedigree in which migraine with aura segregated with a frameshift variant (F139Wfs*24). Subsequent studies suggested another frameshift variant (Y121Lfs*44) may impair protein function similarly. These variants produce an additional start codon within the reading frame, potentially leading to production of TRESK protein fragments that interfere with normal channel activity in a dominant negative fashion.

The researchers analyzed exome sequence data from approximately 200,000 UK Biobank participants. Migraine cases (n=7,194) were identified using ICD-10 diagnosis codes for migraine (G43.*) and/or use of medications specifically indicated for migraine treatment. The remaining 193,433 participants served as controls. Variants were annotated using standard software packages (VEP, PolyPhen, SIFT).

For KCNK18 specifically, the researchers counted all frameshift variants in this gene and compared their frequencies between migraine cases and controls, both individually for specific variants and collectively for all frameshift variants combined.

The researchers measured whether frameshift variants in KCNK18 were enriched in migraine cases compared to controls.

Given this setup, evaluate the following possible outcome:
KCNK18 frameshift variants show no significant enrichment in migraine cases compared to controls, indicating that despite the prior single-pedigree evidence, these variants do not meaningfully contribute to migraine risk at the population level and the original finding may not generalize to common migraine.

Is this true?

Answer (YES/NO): YES